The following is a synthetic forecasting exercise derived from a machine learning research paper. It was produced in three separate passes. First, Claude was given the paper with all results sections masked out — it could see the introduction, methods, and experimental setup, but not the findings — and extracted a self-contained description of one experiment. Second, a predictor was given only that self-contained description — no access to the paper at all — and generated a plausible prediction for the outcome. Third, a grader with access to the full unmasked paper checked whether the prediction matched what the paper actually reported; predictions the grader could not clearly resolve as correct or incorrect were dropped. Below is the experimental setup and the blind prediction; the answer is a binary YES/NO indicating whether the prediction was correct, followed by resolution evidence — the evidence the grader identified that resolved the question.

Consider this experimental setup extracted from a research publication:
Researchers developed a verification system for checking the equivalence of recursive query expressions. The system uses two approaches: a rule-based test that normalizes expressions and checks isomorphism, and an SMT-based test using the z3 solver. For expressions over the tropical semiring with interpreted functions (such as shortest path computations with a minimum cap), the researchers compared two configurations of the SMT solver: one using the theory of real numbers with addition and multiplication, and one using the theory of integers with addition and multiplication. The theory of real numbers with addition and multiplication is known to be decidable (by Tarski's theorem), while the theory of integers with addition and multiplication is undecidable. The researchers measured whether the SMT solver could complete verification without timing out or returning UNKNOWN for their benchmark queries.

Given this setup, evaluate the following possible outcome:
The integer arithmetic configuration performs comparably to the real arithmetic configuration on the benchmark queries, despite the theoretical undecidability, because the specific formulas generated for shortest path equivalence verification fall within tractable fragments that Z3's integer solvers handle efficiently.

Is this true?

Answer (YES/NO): NO